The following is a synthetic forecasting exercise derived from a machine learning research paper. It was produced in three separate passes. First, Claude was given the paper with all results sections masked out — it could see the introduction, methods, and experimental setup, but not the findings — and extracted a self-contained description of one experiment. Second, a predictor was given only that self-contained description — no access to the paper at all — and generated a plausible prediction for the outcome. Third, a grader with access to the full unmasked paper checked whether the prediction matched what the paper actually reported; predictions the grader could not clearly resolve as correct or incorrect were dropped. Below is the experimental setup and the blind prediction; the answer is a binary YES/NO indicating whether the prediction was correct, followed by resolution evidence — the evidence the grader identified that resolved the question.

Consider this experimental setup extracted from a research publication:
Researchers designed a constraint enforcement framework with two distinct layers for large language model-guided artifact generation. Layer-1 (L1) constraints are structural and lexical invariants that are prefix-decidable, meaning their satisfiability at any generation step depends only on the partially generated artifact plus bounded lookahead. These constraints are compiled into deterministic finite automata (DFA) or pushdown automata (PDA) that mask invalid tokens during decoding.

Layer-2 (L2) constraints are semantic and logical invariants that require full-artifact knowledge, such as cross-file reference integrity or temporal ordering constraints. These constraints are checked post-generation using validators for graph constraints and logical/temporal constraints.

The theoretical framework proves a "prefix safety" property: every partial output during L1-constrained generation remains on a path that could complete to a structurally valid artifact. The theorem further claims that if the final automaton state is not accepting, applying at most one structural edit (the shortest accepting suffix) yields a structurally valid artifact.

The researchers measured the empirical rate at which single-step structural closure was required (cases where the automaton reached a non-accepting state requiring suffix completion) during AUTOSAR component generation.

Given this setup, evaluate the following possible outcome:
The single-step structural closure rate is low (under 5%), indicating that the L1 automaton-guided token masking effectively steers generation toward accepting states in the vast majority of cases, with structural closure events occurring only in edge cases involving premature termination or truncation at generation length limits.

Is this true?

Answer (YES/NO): YES